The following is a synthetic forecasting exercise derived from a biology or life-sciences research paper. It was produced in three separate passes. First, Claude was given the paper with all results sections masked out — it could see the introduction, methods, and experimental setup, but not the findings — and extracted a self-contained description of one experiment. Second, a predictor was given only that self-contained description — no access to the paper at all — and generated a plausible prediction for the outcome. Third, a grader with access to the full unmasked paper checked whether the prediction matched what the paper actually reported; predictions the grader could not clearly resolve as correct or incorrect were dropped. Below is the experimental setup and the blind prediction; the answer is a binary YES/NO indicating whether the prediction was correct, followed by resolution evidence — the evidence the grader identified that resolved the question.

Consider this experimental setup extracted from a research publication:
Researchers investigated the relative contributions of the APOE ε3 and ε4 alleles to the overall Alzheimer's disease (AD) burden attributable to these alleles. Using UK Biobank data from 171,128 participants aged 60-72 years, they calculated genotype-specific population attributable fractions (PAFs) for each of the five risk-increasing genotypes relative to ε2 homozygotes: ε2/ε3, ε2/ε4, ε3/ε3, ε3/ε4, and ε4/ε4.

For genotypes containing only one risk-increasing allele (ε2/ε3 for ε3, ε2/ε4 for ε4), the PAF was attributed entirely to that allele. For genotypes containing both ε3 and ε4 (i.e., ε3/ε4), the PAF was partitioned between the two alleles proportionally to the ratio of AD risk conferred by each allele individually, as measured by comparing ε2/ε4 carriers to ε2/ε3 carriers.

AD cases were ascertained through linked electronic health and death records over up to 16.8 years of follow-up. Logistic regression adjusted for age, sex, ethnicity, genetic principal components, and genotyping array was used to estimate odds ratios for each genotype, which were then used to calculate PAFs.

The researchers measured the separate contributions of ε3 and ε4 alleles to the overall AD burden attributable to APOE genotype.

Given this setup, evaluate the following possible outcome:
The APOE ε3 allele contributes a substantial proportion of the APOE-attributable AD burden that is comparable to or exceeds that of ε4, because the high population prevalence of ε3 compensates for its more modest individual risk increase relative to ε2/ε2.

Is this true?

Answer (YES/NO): NO